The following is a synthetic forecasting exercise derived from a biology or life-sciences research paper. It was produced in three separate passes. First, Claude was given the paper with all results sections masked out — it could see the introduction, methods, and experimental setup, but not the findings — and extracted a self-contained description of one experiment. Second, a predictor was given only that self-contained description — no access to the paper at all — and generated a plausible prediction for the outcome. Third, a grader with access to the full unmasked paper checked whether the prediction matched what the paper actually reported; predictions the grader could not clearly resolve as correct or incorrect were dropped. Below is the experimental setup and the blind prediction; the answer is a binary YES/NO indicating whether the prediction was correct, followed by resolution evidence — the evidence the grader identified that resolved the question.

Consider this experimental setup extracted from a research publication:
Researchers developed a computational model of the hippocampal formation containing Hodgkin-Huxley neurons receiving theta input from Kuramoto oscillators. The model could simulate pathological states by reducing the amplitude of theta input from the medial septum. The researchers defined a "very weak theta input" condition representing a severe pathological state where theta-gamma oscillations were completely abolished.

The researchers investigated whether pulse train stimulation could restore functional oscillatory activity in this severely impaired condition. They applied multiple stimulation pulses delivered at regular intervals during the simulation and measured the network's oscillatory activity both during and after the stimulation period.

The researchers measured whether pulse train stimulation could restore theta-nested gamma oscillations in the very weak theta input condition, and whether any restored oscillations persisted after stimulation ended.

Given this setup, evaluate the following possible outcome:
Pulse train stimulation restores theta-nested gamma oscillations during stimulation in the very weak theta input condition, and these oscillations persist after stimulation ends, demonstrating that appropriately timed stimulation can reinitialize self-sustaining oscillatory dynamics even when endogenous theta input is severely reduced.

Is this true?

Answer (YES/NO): NO